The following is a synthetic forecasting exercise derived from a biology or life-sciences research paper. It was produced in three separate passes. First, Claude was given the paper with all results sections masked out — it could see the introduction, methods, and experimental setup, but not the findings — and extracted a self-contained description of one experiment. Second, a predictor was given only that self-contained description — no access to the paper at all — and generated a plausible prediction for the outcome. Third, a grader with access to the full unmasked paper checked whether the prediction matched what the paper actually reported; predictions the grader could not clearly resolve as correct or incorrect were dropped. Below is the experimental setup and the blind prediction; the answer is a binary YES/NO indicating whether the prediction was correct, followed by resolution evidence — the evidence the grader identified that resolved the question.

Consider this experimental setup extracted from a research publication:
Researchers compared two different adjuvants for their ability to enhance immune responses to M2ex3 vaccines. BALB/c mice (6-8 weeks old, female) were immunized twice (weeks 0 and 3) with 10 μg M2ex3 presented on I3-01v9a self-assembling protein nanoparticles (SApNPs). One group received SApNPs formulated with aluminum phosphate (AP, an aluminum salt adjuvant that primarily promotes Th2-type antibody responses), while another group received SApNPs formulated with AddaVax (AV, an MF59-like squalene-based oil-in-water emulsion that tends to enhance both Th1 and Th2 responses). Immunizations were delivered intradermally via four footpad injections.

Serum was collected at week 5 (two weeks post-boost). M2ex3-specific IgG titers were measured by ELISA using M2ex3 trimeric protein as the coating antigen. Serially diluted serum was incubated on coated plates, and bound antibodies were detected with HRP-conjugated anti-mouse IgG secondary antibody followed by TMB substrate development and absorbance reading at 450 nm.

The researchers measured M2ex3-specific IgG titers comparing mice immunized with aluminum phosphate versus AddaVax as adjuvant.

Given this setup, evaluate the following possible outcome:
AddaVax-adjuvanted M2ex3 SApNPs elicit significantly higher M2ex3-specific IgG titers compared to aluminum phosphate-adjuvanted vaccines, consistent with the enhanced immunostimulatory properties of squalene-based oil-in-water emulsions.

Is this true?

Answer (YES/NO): YES